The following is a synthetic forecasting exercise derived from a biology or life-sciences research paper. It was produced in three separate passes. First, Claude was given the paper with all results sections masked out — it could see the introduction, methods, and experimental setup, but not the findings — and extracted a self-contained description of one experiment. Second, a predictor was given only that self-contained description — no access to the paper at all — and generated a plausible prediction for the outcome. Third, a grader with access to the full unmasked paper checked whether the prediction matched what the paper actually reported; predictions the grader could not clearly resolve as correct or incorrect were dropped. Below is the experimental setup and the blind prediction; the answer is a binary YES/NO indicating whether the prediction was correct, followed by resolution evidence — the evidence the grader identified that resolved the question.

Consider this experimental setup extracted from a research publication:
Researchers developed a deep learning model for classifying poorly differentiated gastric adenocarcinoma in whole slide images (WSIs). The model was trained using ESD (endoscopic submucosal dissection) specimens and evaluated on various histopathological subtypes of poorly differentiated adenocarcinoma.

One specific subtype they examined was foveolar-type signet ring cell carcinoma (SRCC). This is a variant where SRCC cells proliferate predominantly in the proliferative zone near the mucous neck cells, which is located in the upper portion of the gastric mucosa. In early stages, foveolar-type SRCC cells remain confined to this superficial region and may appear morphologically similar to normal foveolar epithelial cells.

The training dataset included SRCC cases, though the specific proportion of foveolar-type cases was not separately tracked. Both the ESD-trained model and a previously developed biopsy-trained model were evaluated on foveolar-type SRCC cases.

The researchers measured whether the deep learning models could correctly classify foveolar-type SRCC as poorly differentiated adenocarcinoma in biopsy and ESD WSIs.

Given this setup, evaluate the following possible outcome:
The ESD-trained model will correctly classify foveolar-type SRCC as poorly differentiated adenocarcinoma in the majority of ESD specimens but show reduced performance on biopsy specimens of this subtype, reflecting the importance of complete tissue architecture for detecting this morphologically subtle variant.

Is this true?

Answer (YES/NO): NO